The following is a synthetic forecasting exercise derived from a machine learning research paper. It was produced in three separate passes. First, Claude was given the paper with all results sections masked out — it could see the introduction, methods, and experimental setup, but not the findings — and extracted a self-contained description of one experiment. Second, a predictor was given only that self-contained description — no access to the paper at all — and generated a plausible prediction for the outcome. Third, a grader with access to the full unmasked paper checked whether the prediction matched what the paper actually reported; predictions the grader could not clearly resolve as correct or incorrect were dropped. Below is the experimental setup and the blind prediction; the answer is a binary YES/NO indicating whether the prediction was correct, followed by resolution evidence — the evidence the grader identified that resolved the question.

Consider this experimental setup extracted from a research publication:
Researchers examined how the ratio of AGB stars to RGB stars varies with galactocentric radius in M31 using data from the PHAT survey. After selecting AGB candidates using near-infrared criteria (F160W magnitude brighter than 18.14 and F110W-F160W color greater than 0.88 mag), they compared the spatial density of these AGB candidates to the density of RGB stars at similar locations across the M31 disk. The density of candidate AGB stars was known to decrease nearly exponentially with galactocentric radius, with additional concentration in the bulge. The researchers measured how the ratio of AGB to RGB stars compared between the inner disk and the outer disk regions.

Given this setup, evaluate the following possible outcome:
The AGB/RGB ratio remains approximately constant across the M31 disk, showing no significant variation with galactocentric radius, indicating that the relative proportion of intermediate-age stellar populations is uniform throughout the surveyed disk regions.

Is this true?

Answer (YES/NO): NO